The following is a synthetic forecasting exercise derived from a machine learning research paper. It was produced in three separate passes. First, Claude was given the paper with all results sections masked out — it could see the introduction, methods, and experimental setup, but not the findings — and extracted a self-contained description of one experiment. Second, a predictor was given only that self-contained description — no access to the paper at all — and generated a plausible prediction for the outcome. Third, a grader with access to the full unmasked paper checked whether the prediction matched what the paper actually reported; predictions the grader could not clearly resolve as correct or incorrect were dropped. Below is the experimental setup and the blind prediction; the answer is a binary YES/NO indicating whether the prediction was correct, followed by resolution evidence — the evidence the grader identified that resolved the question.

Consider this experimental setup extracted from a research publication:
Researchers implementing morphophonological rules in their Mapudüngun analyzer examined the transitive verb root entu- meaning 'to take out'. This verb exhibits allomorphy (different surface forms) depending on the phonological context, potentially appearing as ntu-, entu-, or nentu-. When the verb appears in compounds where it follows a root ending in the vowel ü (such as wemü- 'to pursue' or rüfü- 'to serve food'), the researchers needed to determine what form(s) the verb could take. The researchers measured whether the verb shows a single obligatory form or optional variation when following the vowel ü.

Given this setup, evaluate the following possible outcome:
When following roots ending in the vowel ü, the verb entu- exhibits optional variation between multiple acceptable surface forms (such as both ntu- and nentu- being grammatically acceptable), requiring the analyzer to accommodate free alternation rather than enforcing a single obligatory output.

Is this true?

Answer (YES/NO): YES